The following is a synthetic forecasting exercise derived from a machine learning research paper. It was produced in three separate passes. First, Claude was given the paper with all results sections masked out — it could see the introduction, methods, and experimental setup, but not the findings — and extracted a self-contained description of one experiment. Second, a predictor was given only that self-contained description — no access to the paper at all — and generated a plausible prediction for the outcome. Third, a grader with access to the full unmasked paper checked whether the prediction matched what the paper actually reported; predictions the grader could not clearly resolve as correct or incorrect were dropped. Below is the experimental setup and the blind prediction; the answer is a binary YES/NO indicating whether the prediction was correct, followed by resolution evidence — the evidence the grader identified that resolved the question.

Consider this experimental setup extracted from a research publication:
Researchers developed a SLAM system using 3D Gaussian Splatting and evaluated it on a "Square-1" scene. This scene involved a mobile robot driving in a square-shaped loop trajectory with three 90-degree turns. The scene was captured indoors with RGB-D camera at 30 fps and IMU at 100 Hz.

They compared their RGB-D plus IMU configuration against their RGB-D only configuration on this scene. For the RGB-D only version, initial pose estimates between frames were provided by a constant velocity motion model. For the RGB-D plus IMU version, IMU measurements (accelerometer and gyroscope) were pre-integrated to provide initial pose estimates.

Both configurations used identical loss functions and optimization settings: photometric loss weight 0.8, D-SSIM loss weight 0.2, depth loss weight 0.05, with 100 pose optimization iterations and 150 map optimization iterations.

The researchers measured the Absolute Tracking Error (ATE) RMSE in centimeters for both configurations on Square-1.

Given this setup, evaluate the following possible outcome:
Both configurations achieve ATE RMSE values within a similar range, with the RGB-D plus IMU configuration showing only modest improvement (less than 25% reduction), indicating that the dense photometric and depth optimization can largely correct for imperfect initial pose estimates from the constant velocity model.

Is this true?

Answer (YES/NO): NO